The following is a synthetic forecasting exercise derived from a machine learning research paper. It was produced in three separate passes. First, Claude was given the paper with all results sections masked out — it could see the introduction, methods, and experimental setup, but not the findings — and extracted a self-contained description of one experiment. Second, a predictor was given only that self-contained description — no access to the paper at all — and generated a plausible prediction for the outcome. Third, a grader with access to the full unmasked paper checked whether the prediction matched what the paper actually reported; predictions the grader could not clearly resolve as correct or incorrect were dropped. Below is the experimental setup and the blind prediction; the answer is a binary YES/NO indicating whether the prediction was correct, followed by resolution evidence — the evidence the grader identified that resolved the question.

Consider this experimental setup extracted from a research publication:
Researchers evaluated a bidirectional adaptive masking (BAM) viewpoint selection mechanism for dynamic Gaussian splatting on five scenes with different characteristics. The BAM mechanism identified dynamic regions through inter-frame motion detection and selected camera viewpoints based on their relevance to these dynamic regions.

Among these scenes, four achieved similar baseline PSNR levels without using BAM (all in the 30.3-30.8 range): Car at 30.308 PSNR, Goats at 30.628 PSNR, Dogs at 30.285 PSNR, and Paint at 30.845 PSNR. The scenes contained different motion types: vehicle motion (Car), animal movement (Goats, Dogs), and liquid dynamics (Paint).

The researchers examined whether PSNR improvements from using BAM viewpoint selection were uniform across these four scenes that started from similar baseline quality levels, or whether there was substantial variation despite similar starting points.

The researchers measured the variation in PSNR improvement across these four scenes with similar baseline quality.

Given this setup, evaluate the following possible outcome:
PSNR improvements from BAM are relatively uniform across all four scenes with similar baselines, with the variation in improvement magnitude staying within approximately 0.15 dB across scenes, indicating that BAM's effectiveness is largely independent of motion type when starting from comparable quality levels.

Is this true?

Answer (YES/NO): NO